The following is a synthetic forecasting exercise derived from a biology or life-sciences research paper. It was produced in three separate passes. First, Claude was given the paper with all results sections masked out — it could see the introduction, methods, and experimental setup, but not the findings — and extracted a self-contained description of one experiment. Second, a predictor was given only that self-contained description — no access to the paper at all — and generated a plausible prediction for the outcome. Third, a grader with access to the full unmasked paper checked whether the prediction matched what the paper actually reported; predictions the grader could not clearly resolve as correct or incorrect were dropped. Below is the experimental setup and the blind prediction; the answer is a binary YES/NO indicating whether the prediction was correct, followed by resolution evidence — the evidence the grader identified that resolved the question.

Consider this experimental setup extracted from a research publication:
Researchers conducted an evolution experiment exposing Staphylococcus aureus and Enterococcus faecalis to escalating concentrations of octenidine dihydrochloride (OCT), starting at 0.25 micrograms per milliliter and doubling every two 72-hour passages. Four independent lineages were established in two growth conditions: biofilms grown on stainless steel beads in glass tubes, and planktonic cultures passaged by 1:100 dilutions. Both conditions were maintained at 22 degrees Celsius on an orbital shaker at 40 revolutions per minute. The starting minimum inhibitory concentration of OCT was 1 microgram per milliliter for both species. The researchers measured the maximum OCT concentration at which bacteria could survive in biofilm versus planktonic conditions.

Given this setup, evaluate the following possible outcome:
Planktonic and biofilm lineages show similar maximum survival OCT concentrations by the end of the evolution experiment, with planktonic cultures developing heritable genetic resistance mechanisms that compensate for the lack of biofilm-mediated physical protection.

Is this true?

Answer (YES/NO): NO